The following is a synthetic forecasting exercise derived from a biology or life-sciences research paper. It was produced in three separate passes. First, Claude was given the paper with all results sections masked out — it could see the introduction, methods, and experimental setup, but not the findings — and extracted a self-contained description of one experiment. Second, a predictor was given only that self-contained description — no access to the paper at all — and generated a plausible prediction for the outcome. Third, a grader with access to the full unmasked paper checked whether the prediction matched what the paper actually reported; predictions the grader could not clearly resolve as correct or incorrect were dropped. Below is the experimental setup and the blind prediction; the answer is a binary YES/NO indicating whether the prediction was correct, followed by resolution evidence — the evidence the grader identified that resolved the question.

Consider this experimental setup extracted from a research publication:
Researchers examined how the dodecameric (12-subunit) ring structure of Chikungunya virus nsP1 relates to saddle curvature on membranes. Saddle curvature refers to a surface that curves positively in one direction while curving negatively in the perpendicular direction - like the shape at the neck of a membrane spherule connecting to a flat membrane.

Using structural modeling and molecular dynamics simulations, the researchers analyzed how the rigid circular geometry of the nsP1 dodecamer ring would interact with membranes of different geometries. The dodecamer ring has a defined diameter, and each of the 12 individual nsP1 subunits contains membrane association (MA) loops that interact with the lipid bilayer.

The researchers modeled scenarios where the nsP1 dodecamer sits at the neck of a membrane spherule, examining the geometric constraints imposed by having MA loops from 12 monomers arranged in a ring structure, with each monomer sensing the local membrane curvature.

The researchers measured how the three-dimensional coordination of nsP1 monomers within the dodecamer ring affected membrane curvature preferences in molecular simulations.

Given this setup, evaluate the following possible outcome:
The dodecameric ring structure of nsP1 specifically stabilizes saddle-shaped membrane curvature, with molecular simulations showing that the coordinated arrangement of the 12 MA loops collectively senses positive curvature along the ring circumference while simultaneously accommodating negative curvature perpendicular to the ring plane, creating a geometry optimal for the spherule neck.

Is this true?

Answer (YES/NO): YES